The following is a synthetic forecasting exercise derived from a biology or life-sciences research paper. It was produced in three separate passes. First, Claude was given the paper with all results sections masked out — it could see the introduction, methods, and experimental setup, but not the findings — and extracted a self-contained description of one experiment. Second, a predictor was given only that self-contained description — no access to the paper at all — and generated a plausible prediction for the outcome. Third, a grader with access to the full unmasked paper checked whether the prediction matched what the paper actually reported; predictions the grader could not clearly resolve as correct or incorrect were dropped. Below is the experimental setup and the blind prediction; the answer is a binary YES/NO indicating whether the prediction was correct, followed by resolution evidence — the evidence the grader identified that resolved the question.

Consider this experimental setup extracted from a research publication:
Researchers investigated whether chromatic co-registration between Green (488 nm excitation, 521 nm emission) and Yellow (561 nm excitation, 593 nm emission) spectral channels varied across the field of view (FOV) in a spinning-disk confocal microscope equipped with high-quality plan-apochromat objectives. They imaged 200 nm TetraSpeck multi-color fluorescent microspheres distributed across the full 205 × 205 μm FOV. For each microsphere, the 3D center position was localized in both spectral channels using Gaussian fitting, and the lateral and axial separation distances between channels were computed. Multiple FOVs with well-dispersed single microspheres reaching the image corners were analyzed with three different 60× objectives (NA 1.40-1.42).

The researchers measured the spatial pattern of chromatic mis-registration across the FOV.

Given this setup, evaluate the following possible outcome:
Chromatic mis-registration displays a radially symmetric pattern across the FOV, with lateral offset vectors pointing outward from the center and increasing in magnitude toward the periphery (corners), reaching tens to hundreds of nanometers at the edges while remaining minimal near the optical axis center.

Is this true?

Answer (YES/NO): NO